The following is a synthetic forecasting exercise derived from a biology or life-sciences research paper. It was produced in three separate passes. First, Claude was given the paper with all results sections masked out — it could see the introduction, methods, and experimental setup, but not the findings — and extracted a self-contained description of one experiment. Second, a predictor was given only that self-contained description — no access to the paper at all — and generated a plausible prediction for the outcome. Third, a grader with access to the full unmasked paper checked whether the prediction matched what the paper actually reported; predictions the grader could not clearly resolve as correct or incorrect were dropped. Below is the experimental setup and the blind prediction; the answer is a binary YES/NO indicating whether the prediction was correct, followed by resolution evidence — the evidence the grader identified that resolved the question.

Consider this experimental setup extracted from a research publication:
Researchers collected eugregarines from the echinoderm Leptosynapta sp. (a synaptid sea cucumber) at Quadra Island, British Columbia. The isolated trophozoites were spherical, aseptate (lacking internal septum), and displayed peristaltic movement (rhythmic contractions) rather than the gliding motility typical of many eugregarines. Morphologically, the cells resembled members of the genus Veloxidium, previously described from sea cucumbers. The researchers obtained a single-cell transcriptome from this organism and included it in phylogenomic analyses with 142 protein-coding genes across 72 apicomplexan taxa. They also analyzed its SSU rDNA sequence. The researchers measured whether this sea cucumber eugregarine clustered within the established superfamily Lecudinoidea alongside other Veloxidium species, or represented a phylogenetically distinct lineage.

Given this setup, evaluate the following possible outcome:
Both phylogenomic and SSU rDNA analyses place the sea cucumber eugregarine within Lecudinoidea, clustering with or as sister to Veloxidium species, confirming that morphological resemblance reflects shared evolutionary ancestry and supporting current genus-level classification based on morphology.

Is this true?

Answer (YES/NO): YES